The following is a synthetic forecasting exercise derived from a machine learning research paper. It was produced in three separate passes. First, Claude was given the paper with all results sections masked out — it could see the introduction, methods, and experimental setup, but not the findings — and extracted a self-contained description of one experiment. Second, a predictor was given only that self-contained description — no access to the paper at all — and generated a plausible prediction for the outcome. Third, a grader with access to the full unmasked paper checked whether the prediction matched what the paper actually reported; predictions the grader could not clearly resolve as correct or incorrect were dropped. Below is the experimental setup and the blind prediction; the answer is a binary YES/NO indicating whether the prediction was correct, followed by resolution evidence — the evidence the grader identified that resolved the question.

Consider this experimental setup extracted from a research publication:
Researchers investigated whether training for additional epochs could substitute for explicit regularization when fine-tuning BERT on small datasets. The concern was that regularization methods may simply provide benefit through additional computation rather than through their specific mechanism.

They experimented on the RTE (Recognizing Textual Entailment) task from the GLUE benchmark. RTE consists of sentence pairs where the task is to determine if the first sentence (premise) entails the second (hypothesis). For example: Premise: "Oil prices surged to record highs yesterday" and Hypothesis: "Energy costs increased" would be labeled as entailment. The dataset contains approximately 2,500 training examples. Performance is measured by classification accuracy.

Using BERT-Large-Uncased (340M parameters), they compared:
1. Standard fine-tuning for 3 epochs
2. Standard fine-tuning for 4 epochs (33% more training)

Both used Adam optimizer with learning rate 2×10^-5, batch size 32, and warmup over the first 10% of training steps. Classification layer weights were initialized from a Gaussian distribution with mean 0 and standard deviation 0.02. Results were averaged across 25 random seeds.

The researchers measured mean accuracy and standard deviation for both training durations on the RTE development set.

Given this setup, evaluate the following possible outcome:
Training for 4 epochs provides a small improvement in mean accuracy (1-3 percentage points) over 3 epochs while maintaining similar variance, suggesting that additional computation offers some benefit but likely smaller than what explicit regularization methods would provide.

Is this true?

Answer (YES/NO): NO